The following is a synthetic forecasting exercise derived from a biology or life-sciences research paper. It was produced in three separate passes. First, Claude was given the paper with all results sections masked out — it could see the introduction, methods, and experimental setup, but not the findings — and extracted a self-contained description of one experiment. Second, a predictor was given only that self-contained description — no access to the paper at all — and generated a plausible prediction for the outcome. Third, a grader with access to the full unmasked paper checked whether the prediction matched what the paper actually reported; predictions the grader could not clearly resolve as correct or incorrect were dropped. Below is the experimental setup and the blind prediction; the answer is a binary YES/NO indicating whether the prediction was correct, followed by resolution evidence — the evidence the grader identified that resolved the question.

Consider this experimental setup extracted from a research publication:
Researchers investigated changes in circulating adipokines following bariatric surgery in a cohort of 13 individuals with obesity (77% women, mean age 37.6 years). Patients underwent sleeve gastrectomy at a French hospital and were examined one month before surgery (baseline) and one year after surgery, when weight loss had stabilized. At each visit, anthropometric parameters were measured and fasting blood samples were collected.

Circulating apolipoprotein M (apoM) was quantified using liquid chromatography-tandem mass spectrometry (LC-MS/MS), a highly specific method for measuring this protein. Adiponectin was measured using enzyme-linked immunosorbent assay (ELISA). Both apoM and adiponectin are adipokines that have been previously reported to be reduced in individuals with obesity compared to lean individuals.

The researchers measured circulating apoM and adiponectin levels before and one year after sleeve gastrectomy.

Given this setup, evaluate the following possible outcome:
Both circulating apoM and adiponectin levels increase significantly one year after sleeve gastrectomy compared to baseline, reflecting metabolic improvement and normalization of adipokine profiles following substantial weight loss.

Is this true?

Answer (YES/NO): NO